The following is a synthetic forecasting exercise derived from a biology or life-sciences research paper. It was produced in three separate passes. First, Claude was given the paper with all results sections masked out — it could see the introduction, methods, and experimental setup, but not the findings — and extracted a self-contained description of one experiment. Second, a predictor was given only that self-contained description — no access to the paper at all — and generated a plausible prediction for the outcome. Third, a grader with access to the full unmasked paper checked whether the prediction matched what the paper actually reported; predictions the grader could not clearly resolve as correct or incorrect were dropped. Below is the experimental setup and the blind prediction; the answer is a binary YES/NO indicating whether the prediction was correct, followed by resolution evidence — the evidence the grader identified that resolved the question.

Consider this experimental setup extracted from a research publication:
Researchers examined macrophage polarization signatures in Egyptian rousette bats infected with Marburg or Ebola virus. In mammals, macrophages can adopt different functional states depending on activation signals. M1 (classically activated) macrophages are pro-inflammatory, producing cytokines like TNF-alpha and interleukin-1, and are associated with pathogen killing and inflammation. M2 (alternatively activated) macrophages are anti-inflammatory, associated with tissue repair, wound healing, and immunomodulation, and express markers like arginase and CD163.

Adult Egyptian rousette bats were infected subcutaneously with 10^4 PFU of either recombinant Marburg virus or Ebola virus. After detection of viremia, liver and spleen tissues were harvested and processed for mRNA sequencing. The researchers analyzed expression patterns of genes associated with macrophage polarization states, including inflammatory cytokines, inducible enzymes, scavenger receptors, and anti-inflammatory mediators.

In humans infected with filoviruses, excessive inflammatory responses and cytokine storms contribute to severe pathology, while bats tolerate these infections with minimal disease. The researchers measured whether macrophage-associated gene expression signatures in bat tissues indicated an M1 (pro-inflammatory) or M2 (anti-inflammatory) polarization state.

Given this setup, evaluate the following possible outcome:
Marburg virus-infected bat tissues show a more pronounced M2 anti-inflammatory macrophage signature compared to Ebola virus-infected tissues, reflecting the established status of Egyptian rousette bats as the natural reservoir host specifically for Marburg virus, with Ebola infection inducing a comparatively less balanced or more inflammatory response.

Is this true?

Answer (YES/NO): NO